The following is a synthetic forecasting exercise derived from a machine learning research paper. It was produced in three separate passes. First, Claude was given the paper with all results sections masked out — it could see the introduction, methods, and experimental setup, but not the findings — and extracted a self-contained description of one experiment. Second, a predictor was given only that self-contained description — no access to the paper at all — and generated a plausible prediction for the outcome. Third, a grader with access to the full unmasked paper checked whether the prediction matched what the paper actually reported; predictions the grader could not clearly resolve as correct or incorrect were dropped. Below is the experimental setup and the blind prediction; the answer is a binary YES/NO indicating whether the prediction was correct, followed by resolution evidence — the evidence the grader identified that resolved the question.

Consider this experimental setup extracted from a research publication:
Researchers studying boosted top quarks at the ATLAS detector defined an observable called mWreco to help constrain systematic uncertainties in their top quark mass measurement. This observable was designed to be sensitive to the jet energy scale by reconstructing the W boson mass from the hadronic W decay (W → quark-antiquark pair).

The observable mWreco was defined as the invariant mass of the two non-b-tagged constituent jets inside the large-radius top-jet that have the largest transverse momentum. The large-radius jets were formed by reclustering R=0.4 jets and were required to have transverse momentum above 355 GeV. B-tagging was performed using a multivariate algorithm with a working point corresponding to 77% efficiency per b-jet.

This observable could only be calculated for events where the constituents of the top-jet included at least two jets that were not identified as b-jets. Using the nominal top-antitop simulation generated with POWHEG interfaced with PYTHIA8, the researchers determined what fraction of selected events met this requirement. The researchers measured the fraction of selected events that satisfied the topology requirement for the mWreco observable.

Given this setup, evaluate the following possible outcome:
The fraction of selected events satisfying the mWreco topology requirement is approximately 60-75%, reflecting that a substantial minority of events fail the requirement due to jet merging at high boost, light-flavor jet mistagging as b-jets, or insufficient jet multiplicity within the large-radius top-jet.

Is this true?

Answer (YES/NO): YES